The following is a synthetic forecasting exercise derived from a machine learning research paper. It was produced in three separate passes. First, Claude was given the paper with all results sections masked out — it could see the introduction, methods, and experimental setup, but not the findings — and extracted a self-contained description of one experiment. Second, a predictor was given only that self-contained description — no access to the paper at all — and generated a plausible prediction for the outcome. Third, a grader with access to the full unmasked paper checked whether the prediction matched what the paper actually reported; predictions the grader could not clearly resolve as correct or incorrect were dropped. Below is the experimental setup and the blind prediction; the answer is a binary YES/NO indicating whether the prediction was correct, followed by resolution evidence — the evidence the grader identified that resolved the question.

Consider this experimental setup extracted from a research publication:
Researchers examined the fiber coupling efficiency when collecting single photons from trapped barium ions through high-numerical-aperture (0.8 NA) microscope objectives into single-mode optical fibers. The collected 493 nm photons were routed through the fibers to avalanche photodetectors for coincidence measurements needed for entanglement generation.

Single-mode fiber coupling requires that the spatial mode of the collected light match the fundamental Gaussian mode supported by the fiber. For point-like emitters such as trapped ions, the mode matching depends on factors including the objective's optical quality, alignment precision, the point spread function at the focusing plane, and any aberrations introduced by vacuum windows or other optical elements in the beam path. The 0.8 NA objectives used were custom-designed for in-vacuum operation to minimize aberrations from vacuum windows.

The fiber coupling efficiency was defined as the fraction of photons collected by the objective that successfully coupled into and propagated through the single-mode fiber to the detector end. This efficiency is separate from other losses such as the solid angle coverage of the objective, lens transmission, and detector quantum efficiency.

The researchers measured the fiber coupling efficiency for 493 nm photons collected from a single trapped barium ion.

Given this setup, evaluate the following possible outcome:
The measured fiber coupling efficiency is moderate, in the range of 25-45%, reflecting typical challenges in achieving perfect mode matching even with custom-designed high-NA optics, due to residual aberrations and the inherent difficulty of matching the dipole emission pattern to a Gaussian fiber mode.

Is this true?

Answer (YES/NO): YES